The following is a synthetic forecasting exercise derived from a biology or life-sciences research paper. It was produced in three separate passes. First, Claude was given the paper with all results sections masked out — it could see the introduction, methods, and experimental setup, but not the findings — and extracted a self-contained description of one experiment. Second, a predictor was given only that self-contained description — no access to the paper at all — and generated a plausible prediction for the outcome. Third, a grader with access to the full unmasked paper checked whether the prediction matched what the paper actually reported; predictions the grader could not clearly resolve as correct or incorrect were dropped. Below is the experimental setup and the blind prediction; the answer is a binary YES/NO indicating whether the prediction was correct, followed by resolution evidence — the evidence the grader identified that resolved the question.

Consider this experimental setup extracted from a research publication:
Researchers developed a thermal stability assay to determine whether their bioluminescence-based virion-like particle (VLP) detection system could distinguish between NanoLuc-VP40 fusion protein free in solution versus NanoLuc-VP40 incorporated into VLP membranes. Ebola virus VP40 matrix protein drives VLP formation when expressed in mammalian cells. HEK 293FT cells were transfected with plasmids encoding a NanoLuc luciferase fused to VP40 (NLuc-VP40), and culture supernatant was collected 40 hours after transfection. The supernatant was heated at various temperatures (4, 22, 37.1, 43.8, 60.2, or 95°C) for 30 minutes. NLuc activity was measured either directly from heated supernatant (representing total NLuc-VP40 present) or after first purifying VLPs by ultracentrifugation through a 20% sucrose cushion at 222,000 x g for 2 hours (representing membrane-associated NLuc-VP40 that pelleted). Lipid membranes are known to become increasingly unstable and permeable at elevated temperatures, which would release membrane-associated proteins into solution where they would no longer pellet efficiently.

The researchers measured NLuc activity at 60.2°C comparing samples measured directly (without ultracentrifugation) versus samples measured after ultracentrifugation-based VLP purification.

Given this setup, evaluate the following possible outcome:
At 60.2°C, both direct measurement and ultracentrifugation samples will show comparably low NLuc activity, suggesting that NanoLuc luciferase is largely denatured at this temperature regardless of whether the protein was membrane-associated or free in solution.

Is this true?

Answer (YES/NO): NO